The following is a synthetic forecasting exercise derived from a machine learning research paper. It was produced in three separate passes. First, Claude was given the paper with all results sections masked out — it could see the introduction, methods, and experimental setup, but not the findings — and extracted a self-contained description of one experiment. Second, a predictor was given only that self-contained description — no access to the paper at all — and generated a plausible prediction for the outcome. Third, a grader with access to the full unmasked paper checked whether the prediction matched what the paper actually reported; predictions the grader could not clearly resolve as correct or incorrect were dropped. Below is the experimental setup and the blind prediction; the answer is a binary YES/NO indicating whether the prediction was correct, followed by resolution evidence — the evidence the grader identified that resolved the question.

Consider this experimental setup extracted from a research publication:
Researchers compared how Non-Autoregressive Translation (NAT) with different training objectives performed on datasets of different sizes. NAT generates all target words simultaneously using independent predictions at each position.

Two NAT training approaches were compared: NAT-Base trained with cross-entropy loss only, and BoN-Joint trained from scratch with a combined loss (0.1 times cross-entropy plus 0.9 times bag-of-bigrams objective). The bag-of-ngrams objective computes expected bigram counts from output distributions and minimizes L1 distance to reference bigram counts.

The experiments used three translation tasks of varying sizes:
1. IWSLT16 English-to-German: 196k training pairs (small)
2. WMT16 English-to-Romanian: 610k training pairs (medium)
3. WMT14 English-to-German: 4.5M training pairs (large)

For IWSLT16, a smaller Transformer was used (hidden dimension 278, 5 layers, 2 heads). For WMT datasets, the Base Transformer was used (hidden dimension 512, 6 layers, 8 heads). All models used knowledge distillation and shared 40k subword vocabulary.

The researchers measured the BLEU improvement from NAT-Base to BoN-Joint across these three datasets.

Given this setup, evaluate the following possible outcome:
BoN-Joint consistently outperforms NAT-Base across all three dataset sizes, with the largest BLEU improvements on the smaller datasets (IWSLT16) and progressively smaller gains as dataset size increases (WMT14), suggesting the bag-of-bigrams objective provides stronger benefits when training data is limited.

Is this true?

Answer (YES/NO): NO